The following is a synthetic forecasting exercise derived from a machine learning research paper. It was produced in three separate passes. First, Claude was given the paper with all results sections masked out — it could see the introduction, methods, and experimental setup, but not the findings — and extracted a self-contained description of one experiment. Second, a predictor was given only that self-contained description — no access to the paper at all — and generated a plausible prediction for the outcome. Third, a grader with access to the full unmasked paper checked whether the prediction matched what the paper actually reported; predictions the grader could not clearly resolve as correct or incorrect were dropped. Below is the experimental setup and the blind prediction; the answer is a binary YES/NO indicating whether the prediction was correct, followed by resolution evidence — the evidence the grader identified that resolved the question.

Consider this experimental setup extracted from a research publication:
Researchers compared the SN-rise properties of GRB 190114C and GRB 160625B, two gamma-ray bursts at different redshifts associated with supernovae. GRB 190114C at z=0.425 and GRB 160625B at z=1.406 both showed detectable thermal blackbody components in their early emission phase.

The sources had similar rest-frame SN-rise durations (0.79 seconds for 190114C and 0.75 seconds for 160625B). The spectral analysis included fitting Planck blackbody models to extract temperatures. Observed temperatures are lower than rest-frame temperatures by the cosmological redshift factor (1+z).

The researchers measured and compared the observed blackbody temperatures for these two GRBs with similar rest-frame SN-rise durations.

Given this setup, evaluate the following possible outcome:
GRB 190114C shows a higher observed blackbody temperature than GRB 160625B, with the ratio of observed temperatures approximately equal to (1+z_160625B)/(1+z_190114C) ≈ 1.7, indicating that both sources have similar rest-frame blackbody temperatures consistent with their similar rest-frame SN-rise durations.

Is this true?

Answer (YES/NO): NO